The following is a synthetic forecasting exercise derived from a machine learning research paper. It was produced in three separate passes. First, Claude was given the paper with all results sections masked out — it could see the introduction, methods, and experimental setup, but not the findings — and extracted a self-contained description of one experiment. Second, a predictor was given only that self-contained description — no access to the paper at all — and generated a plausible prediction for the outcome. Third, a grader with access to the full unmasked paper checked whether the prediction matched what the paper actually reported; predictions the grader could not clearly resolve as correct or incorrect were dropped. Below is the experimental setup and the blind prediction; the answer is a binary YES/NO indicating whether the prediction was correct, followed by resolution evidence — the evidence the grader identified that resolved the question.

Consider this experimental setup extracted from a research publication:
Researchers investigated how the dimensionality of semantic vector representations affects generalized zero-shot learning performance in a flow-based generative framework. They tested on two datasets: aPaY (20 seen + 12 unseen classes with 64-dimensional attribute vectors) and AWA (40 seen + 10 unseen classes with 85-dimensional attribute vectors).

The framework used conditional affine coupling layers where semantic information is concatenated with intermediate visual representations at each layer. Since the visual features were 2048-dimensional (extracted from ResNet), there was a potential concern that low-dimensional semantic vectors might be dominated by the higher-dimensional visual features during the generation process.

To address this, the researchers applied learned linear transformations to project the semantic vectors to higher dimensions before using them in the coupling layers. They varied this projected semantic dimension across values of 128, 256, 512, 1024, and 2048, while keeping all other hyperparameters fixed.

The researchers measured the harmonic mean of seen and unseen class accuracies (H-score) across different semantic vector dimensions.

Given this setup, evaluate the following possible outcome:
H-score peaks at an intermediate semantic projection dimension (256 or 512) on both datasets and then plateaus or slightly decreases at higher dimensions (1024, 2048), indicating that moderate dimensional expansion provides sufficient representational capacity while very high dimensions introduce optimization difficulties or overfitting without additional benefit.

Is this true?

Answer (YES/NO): NO